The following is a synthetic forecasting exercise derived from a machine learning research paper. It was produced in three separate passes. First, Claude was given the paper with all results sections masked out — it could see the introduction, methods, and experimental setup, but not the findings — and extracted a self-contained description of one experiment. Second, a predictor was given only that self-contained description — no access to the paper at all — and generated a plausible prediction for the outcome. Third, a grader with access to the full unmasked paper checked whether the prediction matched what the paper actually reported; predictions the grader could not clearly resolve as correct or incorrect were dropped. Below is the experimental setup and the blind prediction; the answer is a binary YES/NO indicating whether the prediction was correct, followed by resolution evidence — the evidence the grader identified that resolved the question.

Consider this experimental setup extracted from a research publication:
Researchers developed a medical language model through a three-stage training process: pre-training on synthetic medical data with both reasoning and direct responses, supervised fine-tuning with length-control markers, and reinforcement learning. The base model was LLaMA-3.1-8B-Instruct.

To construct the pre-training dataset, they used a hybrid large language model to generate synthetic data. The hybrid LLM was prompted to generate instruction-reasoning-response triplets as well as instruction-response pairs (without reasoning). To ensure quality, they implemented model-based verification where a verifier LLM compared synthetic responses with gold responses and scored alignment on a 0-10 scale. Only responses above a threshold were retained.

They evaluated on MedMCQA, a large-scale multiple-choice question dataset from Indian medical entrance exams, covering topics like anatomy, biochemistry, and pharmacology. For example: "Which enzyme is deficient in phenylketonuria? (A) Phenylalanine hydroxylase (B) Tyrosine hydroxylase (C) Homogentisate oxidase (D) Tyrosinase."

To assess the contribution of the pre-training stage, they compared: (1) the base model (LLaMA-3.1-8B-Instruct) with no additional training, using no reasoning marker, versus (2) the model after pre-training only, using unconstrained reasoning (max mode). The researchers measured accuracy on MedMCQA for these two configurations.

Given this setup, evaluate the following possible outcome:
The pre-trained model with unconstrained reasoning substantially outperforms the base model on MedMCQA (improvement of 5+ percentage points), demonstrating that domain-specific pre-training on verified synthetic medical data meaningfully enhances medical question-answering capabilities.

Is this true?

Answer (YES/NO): YES